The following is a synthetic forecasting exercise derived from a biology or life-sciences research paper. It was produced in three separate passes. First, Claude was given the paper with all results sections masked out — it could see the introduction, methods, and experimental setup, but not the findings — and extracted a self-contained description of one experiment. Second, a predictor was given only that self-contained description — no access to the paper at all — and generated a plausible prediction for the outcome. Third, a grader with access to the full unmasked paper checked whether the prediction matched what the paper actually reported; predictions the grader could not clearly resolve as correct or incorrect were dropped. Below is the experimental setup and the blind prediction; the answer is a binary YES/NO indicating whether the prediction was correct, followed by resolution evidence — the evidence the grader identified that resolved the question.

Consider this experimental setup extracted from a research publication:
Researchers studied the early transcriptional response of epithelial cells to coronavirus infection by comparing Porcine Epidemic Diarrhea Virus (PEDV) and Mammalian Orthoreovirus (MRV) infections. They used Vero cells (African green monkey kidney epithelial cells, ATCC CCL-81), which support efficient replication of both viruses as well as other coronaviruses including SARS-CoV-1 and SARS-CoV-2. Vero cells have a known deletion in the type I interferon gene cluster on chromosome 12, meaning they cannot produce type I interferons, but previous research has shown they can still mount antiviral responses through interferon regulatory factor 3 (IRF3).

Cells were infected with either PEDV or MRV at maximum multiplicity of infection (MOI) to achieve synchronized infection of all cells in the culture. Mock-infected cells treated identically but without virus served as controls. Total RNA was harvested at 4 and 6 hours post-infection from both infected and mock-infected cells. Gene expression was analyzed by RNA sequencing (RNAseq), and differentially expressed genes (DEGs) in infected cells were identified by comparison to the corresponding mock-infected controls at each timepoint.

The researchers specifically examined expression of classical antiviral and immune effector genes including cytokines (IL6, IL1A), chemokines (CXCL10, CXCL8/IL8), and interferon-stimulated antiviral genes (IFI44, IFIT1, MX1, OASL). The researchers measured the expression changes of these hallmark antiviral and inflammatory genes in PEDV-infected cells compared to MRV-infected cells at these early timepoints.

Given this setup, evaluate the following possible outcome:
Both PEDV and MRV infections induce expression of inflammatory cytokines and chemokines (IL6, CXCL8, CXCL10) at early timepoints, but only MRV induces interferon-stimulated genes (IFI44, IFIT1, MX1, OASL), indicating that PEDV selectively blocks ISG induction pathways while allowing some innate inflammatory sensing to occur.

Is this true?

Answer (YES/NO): NO